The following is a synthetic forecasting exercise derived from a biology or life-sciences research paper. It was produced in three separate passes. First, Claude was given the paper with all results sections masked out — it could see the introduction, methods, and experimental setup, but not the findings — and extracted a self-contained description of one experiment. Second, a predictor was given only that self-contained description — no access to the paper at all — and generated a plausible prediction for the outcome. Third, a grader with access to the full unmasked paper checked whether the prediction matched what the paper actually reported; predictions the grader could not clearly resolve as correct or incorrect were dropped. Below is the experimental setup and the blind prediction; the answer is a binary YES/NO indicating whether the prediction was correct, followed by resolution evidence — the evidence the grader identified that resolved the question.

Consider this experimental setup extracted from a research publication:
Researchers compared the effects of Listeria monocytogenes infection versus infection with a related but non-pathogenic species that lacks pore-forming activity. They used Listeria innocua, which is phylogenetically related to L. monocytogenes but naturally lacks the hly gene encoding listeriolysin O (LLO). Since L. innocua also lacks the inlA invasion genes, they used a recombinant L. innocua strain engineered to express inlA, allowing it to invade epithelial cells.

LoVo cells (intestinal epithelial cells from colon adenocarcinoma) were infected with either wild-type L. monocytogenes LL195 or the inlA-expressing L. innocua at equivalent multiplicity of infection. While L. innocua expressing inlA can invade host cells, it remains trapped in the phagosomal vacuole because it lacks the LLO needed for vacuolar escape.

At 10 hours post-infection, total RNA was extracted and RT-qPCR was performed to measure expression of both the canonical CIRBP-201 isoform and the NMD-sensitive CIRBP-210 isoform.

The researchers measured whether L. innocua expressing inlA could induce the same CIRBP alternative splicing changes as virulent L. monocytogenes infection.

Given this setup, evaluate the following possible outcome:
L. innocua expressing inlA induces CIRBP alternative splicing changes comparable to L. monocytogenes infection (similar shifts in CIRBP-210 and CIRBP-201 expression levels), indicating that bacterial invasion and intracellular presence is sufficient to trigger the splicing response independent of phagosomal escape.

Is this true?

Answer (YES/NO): NO